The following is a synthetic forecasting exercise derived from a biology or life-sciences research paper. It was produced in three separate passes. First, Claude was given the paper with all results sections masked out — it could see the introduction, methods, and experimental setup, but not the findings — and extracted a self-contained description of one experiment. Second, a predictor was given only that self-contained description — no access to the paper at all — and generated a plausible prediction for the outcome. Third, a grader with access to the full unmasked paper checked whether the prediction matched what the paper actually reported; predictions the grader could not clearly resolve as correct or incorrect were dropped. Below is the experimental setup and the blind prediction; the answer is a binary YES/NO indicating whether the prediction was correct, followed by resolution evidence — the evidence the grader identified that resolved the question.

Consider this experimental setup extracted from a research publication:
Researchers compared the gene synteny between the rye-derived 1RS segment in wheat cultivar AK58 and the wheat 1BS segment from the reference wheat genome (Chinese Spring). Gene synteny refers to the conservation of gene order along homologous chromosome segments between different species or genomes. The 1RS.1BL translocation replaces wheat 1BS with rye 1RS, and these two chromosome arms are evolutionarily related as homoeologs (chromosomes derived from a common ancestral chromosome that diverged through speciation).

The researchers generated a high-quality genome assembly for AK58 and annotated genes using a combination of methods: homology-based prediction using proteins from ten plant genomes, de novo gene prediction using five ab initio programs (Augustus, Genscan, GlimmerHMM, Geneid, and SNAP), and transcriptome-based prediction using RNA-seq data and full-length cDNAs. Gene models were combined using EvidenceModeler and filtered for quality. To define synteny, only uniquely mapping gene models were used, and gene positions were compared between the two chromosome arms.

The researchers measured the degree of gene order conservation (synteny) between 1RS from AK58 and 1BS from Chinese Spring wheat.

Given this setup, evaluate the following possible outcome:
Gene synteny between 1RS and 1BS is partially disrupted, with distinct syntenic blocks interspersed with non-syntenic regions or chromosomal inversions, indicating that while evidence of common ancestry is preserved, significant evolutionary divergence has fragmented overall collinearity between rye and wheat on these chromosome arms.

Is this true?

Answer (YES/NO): NO